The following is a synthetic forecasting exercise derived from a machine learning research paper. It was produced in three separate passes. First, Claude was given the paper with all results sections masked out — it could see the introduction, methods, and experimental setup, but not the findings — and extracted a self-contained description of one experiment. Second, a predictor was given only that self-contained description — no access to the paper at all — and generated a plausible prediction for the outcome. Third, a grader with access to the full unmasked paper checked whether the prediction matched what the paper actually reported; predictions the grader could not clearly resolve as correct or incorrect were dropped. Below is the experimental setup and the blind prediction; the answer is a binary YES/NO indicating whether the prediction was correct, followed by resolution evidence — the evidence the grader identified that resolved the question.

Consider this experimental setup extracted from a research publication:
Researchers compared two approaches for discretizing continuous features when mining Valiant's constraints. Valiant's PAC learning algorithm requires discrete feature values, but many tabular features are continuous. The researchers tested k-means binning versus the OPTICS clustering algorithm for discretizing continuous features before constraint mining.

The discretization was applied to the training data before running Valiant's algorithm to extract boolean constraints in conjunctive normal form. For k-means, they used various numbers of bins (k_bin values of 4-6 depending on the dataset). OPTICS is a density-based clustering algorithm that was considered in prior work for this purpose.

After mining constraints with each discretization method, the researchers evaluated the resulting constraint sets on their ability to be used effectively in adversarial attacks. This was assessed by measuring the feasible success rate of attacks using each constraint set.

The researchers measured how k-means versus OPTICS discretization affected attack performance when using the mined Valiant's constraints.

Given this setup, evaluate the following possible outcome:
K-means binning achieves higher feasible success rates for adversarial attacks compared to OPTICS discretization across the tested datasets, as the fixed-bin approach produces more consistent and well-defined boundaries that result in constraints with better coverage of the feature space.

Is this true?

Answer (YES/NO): YES